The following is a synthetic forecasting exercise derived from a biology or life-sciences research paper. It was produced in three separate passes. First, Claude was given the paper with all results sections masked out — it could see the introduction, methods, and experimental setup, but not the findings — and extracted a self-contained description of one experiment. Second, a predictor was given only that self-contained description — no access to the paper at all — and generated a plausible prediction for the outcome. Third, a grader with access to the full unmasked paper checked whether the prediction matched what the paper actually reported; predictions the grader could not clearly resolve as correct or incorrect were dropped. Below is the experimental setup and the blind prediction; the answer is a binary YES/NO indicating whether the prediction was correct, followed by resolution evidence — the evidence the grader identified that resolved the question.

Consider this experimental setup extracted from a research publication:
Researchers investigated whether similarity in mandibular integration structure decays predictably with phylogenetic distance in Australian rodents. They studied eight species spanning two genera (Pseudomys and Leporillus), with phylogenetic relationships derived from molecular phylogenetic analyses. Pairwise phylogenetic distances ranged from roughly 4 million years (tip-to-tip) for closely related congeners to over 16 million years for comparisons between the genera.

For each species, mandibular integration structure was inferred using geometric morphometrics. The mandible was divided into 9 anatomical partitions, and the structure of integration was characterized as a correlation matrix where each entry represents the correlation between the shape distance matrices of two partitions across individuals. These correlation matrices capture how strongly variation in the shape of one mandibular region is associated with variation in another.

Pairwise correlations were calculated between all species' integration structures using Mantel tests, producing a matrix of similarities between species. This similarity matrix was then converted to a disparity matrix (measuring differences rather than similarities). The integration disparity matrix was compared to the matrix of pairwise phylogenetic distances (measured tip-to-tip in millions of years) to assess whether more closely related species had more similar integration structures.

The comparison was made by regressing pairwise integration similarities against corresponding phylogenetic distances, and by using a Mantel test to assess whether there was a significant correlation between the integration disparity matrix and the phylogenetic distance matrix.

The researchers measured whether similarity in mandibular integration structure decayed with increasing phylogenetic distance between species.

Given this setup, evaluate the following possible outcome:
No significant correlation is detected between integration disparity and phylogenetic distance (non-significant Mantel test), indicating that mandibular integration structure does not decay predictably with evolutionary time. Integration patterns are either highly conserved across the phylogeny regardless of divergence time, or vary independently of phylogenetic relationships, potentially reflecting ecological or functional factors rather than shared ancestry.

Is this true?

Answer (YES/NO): YES